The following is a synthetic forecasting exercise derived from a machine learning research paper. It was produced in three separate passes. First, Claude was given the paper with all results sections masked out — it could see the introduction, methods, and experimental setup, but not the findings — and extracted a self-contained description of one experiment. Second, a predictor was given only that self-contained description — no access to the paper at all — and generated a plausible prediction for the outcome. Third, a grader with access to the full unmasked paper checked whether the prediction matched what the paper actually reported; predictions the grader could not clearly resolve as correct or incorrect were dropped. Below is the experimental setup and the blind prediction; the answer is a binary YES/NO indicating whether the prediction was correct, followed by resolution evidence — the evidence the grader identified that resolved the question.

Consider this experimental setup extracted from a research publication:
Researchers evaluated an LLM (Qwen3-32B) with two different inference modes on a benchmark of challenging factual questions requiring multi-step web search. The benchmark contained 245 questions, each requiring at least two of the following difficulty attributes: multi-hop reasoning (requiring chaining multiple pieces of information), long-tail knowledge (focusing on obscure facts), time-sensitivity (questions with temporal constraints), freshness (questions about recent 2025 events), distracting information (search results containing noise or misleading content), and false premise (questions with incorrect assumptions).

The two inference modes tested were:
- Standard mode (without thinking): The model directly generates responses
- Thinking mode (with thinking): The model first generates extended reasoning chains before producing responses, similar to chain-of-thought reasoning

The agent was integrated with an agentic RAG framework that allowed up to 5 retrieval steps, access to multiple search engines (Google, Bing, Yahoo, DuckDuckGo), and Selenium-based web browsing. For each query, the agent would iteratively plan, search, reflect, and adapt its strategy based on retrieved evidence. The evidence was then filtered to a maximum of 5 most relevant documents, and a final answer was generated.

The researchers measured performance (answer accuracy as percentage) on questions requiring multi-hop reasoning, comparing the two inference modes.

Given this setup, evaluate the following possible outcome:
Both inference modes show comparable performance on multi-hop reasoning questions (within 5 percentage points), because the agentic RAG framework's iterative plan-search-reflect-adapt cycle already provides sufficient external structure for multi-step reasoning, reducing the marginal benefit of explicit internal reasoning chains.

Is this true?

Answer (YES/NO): YES